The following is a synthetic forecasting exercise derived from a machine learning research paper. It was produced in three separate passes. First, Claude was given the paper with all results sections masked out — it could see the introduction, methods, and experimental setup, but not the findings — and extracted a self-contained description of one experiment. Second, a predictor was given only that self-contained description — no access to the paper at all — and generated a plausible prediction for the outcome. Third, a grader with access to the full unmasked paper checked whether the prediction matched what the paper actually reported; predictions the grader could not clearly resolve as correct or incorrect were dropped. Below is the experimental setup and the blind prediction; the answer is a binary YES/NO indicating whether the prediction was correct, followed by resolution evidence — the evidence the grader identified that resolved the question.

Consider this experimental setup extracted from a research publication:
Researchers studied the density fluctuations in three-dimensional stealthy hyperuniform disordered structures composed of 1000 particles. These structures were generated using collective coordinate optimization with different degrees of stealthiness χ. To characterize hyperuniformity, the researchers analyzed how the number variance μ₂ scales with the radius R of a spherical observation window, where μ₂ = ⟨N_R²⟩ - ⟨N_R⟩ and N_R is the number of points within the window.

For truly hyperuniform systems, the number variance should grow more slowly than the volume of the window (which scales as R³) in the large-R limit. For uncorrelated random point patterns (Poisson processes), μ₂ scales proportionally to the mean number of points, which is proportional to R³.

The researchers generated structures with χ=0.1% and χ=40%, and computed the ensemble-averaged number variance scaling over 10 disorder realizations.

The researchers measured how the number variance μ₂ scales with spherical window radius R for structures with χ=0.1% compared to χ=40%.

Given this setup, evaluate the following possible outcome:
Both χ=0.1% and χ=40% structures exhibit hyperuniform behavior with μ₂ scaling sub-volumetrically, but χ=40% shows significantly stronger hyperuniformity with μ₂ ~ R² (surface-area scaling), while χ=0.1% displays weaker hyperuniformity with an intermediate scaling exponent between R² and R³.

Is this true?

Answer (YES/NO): NO